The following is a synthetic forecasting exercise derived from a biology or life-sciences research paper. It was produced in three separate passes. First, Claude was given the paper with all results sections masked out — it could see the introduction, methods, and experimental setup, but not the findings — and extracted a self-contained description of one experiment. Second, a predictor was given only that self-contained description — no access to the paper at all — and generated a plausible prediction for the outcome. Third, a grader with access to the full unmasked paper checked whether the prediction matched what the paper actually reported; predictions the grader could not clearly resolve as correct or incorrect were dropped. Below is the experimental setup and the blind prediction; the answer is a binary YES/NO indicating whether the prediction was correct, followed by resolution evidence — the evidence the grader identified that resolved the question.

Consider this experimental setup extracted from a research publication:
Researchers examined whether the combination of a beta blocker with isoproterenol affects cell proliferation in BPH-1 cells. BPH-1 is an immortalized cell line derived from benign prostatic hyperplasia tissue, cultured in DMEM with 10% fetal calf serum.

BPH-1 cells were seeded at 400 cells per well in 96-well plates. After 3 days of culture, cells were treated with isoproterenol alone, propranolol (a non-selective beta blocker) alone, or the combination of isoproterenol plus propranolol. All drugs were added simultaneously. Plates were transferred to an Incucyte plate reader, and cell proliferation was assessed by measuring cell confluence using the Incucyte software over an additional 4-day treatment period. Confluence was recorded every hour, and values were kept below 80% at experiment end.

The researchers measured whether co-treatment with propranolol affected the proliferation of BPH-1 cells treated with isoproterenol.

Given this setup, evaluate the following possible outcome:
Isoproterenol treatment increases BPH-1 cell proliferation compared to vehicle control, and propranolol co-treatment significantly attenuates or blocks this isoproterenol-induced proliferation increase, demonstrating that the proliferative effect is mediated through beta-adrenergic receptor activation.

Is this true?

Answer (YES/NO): NO